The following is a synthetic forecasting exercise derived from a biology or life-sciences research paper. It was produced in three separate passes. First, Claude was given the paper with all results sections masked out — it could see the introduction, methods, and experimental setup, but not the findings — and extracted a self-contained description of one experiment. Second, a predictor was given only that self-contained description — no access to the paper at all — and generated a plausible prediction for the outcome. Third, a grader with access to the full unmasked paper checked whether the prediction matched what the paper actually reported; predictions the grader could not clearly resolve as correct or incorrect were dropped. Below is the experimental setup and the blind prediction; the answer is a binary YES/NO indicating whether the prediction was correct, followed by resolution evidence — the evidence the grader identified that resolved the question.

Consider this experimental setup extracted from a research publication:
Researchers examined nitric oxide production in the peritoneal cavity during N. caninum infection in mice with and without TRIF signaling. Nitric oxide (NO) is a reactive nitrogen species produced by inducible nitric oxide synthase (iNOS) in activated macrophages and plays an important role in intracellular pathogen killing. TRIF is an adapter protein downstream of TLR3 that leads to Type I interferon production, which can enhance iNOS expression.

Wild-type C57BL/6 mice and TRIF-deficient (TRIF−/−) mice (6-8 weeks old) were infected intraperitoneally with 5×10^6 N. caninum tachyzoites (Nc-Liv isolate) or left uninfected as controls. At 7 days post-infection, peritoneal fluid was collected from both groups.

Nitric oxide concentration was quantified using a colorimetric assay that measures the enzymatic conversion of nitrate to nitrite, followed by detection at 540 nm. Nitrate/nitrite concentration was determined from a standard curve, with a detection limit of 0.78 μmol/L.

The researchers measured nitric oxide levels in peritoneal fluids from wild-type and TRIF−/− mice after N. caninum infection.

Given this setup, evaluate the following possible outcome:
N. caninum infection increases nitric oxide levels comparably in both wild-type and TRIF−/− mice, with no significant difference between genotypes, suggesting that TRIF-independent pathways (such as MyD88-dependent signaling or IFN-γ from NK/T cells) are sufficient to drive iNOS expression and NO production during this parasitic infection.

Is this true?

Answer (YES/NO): NO